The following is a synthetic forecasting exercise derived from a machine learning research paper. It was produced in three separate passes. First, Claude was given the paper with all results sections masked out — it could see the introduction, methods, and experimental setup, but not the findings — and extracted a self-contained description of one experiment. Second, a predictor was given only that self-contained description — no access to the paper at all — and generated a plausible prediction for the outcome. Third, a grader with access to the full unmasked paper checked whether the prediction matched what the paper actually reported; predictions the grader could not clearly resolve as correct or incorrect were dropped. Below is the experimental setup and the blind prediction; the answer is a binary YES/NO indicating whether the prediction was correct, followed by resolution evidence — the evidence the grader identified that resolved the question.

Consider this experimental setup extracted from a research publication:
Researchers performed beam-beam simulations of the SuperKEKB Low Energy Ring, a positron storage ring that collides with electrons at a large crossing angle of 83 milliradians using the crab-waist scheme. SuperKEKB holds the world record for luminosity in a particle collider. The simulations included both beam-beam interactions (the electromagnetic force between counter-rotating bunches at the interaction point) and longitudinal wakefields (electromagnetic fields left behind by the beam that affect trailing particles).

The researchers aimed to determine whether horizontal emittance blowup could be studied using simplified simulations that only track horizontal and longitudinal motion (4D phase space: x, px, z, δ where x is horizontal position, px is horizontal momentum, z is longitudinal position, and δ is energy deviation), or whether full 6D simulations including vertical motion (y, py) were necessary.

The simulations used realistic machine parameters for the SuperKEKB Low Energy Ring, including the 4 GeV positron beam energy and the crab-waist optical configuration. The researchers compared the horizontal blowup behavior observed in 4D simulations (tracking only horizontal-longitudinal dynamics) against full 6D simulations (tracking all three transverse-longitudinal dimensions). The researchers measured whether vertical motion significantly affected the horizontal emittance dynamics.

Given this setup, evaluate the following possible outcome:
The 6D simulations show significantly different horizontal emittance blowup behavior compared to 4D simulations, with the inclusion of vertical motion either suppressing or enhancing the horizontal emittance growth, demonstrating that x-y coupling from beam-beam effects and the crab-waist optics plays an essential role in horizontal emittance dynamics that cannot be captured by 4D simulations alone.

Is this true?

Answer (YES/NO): NO